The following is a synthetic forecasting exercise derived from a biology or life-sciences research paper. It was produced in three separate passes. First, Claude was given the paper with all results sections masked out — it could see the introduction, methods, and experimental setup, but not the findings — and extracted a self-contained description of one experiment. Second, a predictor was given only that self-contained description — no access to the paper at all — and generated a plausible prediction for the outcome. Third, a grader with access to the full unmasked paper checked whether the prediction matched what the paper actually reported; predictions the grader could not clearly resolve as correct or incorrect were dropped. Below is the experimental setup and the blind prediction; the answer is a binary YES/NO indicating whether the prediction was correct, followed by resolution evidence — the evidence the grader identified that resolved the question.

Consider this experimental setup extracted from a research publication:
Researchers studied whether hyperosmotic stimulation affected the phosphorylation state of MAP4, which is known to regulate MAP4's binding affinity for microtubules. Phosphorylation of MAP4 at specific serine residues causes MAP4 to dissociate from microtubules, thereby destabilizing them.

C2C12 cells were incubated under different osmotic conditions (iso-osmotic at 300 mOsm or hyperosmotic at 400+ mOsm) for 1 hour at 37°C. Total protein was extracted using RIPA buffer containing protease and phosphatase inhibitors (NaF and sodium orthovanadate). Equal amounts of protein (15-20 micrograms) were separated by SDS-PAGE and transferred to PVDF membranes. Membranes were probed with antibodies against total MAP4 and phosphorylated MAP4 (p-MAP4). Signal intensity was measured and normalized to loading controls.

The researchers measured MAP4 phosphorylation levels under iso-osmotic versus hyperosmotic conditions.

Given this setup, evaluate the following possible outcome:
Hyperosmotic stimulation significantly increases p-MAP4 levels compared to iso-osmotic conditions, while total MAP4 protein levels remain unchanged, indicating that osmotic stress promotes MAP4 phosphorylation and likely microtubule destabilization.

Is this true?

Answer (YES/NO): YES